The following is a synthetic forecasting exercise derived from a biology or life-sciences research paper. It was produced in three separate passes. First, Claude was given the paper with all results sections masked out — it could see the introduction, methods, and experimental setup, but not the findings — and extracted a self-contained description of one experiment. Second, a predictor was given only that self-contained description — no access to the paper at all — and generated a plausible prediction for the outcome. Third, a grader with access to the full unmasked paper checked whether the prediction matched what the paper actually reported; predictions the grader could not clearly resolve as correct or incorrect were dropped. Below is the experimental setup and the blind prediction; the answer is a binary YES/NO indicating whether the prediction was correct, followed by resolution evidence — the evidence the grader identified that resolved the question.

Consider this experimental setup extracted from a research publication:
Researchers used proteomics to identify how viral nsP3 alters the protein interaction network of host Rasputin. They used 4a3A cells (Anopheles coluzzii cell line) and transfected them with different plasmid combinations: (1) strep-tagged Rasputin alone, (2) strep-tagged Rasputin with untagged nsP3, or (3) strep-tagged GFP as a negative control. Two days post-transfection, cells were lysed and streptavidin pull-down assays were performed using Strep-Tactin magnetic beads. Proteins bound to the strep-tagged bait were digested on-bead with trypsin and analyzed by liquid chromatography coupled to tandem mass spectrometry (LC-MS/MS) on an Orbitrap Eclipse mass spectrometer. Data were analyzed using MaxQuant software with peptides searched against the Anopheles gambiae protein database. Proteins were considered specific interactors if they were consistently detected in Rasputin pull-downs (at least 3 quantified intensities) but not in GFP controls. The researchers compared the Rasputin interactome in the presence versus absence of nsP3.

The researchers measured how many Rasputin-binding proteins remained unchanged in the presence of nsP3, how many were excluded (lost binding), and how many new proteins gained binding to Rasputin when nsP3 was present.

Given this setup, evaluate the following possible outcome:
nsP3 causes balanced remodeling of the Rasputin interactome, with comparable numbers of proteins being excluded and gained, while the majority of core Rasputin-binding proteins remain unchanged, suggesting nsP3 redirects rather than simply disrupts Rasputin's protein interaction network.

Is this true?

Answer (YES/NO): YES